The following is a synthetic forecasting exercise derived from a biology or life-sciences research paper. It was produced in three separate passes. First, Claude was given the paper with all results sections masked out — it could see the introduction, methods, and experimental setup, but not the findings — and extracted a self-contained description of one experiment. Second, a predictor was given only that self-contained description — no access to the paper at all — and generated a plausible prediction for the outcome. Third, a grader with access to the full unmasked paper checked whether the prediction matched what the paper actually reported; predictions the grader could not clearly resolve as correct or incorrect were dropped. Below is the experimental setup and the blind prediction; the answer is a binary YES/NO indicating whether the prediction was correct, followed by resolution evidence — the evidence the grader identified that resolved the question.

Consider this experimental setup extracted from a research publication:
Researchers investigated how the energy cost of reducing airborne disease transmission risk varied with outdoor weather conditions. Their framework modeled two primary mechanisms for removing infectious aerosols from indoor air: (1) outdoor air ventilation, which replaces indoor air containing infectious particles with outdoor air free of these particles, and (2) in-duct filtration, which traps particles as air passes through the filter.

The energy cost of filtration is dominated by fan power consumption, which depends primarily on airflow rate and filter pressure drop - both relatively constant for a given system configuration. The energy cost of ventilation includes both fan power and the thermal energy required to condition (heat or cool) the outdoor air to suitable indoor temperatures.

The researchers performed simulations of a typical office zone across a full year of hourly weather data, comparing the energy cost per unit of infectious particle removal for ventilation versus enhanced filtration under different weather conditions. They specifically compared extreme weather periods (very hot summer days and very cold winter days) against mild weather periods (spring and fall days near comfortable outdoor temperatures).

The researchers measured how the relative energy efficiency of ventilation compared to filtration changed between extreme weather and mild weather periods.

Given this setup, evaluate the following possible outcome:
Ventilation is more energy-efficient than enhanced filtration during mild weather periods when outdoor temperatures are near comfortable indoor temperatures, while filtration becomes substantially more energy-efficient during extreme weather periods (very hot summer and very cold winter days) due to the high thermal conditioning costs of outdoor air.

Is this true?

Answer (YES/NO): YES